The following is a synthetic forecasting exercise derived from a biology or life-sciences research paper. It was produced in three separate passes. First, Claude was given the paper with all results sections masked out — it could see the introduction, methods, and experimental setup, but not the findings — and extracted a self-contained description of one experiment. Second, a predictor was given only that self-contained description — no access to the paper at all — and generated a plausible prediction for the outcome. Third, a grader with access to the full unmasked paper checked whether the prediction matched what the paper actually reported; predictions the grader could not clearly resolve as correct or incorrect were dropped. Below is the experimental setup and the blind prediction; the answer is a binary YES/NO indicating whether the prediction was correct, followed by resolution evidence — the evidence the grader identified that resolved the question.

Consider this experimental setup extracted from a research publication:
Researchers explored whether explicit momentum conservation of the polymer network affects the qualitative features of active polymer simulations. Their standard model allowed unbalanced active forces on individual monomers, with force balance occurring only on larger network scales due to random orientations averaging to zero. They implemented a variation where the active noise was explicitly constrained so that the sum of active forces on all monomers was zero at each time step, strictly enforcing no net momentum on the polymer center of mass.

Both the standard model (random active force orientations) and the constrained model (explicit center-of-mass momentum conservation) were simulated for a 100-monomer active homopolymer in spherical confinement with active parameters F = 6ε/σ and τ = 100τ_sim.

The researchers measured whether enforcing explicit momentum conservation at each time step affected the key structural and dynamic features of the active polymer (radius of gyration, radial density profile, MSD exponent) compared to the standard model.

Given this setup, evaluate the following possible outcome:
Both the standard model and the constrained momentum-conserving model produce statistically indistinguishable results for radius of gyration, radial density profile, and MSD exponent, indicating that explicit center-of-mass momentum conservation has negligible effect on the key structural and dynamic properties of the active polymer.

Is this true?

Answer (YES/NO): YES